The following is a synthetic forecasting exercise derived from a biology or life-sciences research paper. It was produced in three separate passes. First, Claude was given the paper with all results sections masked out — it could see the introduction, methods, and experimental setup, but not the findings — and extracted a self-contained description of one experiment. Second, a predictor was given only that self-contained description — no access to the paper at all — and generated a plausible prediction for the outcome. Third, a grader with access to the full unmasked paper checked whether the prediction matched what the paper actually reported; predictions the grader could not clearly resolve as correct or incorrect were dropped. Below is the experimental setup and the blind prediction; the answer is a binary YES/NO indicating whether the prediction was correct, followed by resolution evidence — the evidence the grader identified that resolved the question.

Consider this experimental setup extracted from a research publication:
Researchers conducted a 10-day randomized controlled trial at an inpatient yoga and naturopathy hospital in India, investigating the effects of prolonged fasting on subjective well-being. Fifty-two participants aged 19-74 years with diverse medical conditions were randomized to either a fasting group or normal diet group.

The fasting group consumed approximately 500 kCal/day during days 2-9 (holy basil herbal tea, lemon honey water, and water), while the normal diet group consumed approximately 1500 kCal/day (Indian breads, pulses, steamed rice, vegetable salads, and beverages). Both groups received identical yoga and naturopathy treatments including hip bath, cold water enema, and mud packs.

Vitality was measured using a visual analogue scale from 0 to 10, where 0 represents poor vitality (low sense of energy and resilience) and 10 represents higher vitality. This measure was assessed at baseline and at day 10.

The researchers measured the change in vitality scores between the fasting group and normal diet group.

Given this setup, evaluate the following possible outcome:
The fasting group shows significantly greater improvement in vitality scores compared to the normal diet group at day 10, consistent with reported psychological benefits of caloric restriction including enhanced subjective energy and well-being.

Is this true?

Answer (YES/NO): YES